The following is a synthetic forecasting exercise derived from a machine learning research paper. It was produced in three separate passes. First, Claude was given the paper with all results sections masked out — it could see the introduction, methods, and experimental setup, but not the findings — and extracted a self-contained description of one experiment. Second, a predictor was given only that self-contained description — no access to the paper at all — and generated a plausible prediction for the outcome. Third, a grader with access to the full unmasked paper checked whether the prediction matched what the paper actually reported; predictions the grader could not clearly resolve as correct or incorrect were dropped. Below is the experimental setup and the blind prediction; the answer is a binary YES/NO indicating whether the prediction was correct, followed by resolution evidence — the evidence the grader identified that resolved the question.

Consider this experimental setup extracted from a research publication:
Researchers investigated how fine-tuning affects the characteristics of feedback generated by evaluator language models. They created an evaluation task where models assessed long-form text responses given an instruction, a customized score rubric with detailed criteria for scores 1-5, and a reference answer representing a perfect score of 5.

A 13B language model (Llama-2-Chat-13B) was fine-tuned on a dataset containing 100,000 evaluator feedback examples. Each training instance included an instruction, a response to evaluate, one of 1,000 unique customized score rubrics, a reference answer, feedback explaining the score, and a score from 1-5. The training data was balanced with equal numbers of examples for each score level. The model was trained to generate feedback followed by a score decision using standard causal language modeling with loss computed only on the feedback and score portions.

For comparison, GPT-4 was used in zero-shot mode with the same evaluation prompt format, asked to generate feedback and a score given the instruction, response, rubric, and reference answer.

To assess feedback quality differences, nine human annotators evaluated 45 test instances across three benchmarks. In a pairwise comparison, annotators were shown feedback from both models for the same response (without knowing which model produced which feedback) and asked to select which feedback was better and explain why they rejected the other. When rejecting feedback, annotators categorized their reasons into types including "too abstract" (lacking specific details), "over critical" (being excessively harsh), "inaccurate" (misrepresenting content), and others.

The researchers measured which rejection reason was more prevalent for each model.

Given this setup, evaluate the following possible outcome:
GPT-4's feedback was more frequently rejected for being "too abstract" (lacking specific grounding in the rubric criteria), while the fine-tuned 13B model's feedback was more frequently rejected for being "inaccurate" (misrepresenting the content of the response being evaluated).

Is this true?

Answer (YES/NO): NO